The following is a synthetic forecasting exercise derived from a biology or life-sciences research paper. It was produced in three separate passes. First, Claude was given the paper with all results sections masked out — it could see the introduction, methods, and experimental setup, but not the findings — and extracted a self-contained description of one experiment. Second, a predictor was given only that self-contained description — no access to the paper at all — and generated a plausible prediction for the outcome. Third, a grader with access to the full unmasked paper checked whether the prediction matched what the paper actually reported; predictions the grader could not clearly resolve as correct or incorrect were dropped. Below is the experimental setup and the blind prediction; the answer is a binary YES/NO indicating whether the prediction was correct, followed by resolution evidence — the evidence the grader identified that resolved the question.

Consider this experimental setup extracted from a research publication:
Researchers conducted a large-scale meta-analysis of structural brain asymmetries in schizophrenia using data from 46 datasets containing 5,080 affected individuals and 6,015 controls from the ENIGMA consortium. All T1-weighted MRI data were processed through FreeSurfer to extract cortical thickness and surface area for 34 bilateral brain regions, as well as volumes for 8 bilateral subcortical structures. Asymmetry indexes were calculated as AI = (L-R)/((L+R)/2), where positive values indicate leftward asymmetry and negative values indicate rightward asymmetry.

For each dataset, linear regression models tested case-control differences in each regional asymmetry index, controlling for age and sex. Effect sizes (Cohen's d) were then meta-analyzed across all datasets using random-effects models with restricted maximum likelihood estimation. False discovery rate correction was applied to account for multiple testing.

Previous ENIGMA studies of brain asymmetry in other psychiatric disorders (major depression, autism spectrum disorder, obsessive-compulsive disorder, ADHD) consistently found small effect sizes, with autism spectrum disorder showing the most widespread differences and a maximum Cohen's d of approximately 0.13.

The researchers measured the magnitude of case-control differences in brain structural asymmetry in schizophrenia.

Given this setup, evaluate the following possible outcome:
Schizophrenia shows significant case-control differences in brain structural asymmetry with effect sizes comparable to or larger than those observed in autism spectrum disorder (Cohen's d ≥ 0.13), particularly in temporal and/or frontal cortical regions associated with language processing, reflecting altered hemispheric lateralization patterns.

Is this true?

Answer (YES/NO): NO